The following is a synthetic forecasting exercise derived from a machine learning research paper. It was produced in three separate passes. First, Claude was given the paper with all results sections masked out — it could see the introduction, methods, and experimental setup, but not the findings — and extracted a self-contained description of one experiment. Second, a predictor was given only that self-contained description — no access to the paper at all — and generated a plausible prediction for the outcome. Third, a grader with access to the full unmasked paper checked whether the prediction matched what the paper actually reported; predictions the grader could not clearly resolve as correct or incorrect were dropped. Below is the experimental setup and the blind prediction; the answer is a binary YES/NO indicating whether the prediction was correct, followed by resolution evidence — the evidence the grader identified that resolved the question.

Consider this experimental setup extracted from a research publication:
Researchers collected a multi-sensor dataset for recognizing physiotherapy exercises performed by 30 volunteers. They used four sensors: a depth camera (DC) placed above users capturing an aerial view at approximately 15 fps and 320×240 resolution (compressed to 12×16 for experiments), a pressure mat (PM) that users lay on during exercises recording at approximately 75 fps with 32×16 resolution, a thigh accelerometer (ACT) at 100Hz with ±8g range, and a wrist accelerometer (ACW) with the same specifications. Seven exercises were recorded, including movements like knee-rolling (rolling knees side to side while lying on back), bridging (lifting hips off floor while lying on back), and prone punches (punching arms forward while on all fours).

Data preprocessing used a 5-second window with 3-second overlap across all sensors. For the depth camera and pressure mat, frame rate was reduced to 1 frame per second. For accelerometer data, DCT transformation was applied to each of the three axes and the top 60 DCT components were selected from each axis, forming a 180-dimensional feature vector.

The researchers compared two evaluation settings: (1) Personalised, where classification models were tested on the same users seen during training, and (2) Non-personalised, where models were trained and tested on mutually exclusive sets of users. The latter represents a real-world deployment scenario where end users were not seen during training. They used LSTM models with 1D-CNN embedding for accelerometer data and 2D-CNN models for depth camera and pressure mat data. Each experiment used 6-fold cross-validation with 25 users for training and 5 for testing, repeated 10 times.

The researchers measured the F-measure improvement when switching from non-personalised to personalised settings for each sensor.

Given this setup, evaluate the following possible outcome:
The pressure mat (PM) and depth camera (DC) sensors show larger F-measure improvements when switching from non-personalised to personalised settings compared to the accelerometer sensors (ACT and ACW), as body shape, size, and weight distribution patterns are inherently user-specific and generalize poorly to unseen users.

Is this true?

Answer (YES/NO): NO